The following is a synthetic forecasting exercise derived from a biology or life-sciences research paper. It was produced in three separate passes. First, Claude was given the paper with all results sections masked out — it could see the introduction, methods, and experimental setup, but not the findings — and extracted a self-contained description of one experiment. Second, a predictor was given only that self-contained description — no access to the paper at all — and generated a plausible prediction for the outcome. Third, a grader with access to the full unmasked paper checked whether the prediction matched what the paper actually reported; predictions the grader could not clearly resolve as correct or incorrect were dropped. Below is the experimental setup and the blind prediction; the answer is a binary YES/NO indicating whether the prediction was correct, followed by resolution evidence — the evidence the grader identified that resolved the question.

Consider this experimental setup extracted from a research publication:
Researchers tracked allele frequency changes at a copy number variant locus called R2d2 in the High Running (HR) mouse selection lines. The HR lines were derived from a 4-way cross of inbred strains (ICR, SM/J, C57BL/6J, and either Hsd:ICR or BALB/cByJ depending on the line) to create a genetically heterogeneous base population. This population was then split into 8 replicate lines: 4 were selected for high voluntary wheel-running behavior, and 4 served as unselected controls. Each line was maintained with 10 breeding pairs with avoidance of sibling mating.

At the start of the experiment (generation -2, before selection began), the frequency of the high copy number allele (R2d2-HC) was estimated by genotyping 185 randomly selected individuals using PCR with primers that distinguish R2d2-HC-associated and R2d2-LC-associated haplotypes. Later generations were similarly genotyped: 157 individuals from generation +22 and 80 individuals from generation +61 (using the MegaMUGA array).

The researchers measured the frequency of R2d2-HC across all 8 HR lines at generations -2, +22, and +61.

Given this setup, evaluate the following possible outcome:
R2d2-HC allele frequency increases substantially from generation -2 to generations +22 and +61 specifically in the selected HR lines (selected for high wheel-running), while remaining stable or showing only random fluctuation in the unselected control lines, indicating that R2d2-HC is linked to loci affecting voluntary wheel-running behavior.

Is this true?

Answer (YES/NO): NO